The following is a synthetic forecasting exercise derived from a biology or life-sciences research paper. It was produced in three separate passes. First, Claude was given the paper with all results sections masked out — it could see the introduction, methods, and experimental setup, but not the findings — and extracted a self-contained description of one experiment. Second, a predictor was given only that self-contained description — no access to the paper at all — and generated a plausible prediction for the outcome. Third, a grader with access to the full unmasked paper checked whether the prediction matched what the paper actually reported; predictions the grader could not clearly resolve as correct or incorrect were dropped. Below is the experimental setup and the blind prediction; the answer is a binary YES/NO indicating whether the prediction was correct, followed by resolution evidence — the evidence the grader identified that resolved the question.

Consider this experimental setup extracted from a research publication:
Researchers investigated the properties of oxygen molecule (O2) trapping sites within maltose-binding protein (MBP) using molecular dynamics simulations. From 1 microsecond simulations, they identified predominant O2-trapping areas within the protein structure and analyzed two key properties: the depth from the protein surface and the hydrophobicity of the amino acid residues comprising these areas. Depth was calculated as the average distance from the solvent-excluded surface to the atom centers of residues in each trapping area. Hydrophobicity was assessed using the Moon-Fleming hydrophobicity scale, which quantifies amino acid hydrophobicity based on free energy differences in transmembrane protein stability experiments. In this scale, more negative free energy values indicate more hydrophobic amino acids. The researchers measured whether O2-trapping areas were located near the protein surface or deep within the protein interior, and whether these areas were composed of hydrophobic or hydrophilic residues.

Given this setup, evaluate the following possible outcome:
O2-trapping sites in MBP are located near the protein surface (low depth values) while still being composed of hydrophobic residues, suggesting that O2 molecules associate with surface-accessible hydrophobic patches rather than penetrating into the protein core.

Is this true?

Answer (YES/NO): NO